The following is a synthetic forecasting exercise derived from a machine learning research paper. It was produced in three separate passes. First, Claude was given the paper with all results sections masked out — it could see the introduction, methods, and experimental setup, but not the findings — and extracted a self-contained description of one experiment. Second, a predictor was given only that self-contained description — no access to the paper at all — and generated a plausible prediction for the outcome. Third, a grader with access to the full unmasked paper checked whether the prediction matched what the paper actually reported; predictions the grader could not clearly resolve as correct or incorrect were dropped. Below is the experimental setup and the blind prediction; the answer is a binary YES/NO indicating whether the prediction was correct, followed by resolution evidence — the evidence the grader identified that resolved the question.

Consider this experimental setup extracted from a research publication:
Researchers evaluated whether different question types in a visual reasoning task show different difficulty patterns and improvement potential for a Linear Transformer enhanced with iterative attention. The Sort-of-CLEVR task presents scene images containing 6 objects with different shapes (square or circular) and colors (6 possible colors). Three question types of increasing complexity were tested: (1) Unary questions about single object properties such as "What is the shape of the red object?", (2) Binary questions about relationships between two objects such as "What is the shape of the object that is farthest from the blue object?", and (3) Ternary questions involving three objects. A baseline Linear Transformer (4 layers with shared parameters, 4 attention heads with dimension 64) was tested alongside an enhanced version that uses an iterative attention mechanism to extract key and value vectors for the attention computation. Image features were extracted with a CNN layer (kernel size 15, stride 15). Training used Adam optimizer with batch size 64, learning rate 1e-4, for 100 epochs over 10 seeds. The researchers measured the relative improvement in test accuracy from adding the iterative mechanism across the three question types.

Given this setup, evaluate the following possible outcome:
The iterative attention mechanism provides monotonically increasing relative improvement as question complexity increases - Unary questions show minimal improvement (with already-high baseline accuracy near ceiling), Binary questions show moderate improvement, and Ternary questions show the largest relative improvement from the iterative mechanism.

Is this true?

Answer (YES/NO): NO